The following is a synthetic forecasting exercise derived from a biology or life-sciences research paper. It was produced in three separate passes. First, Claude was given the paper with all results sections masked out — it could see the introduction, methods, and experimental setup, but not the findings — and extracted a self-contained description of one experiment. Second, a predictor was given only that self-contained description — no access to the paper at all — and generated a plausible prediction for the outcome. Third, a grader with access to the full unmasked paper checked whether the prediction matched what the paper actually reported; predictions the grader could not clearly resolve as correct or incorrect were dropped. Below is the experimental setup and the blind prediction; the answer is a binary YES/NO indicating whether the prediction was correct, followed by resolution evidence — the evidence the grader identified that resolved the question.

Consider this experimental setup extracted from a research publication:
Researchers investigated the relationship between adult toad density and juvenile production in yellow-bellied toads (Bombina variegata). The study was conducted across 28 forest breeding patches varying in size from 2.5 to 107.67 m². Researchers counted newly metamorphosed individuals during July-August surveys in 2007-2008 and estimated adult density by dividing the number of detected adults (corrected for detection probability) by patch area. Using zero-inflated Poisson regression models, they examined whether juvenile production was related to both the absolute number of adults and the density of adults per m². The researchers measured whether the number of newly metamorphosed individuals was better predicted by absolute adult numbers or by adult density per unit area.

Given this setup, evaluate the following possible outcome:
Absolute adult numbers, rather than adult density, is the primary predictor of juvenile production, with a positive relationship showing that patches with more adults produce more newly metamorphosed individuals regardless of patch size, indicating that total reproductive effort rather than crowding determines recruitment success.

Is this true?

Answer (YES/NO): NO